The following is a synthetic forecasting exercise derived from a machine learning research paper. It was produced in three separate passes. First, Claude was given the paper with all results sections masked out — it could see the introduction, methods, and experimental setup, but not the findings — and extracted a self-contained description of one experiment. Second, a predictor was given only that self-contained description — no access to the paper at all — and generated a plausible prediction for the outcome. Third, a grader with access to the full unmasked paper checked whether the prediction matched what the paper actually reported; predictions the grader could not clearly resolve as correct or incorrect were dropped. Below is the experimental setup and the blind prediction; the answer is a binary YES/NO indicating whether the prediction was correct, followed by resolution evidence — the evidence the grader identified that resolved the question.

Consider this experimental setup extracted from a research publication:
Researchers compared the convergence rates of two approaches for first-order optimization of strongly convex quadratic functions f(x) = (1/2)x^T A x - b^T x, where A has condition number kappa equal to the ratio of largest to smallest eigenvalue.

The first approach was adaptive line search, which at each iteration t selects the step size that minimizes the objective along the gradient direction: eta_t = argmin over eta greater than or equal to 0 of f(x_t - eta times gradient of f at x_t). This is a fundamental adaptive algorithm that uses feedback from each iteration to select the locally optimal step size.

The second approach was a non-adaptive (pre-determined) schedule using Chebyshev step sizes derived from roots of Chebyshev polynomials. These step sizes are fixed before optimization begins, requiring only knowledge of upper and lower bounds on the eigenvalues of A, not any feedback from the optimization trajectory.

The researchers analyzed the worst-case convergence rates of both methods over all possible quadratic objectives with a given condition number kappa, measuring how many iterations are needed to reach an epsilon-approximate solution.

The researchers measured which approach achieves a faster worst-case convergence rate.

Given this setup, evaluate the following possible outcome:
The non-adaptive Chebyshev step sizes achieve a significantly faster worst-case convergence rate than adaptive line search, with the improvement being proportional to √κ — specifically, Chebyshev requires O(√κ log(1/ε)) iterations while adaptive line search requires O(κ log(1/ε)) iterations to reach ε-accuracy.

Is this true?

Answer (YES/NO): YES